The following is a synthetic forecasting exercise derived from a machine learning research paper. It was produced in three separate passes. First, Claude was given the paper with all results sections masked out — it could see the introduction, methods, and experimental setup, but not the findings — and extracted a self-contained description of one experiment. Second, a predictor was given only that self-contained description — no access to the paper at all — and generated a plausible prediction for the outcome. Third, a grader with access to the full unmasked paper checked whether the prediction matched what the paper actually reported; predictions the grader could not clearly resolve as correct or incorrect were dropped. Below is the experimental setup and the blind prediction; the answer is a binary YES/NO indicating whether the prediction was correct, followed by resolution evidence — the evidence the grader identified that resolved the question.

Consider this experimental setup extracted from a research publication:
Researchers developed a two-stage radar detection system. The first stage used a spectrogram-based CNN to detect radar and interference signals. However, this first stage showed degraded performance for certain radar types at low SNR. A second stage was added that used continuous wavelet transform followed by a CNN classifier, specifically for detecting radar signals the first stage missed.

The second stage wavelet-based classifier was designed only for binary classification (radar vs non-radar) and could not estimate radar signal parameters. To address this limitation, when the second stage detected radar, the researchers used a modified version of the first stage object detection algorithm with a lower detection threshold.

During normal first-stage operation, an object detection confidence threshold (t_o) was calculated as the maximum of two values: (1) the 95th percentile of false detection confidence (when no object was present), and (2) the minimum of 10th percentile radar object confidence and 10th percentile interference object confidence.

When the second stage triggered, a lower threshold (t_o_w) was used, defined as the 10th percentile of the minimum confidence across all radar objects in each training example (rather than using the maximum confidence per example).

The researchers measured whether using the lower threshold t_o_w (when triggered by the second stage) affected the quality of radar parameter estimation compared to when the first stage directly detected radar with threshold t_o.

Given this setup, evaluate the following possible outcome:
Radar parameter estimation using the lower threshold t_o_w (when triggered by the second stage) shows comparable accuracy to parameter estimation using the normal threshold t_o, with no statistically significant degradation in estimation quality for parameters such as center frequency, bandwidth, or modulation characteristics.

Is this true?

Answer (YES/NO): NO